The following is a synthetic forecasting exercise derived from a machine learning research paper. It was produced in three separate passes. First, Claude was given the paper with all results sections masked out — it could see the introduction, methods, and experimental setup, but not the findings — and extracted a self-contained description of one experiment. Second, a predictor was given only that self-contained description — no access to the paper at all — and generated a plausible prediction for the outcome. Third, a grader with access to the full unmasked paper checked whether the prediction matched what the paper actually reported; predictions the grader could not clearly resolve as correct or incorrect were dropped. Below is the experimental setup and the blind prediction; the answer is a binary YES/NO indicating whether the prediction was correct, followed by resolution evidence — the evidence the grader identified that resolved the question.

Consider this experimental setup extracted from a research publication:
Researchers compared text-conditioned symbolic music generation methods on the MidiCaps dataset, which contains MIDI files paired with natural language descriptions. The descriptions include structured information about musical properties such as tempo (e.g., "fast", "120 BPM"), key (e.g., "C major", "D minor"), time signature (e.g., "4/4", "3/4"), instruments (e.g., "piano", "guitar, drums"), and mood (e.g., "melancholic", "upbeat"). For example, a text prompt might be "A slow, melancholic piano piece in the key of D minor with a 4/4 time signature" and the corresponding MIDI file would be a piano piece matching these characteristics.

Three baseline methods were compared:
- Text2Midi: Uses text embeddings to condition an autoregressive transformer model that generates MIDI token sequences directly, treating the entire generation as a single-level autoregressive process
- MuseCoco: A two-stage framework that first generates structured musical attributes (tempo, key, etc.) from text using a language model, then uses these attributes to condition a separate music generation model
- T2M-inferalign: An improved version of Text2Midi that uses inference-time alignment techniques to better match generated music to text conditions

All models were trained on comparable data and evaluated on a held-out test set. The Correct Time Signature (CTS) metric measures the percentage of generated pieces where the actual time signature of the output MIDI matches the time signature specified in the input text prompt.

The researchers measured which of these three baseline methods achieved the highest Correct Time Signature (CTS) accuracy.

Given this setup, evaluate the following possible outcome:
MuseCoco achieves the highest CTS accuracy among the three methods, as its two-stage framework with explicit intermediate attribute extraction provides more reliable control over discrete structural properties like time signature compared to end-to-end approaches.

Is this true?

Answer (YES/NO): YES